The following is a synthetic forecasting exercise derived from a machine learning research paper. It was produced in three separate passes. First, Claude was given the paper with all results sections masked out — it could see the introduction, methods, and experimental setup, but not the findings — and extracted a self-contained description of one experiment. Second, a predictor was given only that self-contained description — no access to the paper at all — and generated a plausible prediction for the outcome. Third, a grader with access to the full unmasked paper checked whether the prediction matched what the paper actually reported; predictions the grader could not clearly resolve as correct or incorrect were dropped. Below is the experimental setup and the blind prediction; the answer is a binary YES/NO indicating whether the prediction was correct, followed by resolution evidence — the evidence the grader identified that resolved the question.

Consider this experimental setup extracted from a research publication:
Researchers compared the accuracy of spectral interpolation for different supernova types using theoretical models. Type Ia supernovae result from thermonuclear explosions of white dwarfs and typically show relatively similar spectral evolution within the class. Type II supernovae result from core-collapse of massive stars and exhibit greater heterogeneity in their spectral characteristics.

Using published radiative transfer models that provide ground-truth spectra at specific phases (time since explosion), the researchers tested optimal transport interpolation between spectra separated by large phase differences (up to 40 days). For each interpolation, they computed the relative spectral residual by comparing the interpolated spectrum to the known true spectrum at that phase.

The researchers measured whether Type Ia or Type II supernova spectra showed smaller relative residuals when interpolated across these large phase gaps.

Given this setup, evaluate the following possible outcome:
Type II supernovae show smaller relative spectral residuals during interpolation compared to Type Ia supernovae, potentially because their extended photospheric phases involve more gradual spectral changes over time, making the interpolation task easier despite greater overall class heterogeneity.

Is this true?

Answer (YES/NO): YES